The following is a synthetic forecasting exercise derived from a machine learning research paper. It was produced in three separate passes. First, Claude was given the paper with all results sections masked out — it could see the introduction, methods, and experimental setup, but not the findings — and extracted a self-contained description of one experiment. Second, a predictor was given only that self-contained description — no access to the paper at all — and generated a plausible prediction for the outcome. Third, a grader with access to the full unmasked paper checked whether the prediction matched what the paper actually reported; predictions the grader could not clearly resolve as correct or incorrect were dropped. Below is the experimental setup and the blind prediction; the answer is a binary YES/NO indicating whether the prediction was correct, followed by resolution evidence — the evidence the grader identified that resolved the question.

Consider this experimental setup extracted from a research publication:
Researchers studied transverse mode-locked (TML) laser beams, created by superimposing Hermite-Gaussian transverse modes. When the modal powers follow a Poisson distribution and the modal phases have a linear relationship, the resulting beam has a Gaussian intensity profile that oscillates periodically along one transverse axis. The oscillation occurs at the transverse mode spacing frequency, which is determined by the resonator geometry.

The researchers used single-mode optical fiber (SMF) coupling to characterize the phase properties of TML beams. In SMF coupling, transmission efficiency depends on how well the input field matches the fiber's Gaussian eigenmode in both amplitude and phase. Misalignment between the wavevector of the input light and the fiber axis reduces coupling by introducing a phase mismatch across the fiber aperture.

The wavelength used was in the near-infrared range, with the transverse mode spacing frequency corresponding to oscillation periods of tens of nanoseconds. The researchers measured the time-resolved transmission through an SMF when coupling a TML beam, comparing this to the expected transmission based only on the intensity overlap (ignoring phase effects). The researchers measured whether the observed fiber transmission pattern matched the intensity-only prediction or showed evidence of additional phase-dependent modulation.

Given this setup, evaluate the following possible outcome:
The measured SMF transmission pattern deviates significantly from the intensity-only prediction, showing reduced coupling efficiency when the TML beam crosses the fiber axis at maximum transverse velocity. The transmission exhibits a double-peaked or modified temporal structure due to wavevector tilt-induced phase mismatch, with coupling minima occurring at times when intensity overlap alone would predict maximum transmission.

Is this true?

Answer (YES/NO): YES